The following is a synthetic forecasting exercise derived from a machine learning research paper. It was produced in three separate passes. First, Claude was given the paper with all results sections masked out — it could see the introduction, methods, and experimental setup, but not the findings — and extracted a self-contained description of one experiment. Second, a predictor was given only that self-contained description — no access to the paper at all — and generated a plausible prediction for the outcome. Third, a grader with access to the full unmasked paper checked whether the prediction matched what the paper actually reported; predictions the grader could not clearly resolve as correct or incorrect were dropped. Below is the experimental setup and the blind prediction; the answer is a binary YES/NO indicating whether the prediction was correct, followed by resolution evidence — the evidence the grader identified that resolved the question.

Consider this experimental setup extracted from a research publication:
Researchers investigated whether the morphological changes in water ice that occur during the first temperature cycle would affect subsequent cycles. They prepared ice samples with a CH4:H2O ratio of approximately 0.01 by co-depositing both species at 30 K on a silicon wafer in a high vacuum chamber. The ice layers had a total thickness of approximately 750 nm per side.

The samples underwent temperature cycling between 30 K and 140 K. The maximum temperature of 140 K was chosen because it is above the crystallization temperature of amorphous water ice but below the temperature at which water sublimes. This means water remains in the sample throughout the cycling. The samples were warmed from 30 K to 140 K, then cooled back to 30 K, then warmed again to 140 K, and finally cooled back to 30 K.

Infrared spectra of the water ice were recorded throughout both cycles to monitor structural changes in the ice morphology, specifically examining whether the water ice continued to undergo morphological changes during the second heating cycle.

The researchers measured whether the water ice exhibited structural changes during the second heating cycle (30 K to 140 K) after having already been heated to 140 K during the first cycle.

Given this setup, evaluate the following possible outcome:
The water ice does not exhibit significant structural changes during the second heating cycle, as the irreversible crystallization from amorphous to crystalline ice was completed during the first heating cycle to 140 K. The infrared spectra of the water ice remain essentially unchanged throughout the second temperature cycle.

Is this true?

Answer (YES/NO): YES